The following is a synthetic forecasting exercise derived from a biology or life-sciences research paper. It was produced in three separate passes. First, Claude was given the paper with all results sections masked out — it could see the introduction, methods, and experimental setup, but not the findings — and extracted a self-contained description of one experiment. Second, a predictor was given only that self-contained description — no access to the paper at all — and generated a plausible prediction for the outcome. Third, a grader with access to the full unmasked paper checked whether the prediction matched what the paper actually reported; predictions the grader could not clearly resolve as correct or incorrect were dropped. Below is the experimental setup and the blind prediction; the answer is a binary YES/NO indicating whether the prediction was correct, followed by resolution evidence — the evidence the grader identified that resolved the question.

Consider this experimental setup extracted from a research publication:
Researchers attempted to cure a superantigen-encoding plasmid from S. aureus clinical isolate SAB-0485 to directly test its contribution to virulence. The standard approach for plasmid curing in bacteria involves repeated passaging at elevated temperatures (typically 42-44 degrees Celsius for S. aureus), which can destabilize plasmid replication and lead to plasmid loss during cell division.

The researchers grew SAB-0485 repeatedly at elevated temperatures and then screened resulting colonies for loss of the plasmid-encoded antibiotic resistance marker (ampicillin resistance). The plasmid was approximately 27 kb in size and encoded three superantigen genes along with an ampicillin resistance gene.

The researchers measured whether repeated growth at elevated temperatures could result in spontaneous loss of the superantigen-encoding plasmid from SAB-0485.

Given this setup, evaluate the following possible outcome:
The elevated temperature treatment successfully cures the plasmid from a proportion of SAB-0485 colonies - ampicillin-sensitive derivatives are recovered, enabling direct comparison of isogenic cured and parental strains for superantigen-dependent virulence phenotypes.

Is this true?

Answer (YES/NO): NO